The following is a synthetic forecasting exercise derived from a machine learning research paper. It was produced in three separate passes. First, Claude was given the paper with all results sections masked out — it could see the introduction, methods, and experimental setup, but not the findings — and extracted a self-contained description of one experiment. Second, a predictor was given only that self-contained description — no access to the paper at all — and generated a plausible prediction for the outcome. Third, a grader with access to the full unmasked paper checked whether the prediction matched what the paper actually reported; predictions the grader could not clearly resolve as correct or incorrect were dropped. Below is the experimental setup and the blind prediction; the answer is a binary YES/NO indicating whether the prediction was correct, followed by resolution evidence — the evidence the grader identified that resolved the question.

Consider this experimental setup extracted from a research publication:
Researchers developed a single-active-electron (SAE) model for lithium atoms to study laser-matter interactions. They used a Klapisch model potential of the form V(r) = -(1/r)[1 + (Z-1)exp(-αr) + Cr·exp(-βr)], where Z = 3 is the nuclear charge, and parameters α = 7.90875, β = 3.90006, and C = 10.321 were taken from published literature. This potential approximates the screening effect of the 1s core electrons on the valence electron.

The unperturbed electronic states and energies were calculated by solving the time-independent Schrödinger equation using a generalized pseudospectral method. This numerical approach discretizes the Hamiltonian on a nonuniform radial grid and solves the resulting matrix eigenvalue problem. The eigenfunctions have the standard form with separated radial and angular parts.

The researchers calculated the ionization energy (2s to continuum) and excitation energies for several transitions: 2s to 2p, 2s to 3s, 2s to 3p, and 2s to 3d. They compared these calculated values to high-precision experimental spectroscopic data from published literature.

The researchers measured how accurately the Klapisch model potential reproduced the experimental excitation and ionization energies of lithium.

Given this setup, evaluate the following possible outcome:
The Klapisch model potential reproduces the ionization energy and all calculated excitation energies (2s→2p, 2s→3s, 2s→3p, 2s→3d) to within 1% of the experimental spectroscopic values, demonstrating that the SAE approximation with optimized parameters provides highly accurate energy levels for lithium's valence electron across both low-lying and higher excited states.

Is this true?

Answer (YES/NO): YES